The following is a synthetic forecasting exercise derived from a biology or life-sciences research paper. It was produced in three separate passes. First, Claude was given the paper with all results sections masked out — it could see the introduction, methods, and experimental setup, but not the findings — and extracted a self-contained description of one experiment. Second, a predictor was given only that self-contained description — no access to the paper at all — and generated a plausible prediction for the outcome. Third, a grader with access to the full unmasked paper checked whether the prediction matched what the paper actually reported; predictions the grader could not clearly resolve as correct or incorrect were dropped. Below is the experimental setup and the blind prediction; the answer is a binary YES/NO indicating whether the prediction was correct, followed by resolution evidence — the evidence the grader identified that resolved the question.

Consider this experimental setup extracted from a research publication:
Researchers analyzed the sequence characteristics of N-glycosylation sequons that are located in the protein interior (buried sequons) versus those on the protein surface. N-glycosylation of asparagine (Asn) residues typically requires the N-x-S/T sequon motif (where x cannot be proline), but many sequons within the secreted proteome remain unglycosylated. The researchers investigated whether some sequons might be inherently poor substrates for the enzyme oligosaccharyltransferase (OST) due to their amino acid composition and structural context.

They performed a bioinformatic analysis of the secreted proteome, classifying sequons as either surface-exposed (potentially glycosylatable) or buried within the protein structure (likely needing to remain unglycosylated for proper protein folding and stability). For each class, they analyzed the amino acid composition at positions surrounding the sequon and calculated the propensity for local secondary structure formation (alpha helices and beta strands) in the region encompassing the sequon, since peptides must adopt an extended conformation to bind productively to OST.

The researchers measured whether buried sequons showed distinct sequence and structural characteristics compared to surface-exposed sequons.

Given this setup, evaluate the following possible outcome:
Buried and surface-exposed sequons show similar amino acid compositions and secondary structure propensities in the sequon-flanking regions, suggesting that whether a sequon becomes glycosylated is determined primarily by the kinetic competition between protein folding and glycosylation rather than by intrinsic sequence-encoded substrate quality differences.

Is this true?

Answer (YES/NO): NO